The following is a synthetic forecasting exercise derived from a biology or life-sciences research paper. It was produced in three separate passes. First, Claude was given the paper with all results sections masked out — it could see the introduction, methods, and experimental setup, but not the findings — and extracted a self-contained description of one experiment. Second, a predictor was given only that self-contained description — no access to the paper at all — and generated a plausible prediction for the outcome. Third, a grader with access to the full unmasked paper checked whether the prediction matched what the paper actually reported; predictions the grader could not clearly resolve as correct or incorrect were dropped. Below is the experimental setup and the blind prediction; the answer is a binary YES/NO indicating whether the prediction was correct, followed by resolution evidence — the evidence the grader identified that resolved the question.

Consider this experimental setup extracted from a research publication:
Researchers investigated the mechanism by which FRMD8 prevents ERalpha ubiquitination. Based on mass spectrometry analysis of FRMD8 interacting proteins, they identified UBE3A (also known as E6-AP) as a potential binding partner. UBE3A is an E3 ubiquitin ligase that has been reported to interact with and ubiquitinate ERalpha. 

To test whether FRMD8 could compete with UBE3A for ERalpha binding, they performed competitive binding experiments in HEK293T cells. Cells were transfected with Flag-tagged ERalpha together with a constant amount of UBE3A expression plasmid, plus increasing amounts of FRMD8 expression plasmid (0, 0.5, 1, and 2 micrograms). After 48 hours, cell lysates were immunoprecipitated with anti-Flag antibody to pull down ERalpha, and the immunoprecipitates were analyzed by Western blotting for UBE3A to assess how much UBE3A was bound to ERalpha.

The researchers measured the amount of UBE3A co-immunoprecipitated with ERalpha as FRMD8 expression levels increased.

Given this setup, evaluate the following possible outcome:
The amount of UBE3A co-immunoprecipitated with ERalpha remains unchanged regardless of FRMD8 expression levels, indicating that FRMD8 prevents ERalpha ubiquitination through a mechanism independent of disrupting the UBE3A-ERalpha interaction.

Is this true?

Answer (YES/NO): NO